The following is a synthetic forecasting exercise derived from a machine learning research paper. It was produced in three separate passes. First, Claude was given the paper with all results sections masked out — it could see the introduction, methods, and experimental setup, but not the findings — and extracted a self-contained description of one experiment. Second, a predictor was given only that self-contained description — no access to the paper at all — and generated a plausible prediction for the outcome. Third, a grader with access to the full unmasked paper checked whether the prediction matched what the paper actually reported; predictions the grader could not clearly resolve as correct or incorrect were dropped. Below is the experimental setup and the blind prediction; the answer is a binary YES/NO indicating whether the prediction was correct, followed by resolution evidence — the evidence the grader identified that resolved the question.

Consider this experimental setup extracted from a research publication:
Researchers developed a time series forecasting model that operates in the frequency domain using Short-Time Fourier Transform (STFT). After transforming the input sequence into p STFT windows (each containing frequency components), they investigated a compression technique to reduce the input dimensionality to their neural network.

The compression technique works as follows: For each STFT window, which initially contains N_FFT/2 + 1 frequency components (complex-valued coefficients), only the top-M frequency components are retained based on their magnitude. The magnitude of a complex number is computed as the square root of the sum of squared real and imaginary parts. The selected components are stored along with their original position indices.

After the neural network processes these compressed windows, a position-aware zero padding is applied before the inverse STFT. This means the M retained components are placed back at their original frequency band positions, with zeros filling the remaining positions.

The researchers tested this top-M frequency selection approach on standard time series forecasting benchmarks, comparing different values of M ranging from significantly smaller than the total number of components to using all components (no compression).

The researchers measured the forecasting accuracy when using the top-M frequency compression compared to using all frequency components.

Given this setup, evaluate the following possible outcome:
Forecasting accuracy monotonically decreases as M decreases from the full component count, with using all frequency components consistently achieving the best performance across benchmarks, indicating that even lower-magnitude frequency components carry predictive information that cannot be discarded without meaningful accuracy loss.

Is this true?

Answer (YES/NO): NO